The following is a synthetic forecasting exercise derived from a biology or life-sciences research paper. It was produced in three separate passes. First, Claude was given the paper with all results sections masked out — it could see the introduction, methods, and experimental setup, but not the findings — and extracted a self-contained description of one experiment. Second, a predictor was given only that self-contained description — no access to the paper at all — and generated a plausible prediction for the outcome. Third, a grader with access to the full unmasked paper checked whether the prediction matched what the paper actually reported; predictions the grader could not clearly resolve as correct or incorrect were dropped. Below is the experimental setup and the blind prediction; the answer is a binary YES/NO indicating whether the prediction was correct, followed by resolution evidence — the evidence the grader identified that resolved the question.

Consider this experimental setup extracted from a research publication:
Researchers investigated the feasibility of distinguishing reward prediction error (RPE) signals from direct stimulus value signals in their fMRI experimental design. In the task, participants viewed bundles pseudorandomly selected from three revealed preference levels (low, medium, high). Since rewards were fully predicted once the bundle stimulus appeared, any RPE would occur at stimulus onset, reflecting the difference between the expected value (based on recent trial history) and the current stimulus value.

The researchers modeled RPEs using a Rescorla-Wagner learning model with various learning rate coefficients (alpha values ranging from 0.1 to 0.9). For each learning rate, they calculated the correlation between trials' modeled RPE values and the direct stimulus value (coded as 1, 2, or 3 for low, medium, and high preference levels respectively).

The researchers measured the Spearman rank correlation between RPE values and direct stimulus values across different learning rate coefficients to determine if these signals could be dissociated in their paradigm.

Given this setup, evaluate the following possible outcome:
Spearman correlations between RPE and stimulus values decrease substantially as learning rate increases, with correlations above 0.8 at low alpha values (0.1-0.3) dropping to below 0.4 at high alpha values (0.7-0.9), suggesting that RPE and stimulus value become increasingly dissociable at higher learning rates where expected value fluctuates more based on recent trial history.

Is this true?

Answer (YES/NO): NO